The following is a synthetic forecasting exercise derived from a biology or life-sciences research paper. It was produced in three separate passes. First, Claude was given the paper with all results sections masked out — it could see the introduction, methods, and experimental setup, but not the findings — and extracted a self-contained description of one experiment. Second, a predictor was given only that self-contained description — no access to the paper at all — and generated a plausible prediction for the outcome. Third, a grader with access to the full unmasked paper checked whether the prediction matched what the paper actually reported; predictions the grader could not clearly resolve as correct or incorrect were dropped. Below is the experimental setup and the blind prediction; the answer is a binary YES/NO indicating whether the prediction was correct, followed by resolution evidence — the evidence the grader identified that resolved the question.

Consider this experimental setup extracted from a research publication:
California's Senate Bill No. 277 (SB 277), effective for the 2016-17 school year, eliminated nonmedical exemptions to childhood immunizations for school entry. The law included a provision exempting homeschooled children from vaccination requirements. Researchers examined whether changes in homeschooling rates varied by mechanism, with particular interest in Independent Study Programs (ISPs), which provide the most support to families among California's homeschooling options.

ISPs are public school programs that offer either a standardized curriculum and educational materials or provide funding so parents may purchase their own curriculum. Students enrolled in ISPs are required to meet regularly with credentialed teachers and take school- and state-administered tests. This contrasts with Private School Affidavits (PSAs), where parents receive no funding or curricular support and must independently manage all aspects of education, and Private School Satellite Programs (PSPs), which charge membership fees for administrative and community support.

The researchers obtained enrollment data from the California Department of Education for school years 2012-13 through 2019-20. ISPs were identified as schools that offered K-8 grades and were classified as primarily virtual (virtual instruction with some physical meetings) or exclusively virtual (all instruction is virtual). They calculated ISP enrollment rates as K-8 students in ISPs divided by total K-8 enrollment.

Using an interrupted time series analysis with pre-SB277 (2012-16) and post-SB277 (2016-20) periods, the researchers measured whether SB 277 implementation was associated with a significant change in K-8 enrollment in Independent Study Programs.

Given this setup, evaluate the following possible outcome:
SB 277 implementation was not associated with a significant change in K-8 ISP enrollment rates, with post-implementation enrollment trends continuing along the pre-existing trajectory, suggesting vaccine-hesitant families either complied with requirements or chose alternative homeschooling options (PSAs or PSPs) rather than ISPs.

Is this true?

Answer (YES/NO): NO